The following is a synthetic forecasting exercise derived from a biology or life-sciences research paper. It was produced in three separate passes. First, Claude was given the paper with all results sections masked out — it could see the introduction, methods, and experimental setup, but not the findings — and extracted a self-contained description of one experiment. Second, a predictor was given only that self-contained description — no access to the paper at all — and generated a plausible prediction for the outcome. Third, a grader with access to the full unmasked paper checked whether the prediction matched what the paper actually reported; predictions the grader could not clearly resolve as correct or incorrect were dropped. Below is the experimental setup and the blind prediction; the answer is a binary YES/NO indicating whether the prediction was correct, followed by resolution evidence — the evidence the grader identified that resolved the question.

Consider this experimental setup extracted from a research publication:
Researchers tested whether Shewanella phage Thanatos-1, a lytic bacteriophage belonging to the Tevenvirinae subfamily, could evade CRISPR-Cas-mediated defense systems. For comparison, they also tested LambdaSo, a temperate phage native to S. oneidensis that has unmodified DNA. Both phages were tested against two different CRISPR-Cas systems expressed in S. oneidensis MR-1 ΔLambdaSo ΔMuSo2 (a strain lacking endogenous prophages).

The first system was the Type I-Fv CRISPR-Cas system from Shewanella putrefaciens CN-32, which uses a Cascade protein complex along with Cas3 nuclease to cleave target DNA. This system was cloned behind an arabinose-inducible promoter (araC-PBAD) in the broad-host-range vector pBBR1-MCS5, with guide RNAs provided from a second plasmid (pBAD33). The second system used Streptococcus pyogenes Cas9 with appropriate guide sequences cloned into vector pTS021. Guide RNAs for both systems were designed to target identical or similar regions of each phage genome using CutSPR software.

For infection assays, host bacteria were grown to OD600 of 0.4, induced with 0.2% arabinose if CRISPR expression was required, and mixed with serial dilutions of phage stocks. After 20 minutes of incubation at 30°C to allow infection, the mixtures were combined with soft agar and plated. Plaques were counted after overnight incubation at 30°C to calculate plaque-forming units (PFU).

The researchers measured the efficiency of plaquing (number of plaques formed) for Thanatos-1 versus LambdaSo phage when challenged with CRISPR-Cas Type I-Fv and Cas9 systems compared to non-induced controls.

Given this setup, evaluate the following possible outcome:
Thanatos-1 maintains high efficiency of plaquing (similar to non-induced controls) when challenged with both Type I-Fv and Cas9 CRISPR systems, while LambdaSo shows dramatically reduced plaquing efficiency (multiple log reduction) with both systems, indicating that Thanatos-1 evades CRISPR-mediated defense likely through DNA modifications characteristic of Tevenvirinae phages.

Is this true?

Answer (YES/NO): YES